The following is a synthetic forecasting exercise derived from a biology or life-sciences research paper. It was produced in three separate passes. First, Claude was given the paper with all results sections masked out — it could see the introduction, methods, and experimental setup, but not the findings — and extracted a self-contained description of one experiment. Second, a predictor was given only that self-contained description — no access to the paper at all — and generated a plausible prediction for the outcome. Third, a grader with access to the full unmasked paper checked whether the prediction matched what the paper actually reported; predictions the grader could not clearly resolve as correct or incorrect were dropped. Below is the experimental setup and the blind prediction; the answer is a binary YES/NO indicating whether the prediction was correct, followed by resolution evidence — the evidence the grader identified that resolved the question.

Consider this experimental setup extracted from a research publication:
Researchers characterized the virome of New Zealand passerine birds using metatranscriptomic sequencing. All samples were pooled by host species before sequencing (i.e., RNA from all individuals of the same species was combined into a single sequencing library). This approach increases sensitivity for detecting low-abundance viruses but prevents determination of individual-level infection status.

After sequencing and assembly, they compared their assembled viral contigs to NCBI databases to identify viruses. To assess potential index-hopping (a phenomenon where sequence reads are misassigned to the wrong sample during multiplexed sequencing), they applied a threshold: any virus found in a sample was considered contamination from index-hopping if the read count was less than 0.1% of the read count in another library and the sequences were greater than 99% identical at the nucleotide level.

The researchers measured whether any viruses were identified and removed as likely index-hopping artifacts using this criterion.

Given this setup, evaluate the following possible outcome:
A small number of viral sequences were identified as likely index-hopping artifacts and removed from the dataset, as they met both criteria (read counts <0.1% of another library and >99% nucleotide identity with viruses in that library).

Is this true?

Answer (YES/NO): NO